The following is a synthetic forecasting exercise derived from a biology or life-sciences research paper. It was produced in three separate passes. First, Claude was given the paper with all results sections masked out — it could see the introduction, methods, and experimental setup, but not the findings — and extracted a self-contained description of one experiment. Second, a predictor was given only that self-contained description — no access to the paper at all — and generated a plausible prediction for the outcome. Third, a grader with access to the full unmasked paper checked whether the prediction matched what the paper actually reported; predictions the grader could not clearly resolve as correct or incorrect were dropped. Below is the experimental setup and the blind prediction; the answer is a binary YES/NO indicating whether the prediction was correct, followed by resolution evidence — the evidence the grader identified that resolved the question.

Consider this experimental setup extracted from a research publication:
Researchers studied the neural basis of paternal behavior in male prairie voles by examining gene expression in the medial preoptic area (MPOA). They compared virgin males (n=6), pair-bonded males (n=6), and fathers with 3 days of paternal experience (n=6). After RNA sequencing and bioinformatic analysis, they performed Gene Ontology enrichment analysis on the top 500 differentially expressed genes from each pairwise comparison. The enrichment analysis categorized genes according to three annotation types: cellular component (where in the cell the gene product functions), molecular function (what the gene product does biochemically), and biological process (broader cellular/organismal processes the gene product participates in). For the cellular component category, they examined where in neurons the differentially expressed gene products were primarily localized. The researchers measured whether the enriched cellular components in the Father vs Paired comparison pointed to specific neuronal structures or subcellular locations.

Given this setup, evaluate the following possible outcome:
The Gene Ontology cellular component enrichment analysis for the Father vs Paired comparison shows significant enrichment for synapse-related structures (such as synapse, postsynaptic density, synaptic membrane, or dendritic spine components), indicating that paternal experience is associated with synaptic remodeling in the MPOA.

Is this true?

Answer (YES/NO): YES